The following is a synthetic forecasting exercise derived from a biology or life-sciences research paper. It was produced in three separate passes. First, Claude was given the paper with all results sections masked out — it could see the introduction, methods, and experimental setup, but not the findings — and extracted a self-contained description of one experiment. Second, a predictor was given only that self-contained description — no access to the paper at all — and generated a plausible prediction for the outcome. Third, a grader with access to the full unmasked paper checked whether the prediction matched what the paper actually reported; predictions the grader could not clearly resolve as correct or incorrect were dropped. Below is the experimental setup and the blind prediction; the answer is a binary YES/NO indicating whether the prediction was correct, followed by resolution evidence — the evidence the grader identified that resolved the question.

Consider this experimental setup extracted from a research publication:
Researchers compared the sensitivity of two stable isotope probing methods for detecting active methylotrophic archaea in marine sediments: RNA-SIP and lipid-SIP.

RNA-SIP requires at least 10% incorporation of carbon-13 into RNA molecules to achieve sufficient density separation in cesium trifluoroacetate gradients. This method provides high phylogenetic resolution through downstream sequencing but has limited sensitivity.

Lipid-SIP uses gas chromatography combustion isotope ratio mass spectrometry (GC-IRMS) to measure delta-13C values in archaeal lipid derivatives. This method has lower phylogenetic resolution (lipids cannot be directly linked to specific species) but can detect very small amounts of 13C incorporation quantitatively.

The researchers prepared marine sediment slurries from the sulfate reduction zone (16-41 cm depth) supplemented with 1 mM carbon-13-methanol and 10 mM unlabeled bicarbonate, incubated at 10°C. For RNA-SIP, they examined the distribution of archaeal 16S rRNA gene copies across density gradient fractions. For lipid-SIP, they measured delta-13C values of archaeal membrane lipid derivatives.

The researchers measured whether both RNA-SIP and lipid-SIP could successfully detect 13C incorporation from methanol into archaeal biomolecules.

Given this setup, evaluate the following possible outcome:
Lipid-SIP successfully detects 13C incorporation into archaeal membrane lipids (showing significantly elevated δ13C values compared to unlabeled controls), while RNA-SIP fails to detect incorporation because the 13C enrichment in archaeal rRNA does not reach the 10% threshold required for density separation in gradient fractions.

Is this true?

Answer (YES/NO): YES